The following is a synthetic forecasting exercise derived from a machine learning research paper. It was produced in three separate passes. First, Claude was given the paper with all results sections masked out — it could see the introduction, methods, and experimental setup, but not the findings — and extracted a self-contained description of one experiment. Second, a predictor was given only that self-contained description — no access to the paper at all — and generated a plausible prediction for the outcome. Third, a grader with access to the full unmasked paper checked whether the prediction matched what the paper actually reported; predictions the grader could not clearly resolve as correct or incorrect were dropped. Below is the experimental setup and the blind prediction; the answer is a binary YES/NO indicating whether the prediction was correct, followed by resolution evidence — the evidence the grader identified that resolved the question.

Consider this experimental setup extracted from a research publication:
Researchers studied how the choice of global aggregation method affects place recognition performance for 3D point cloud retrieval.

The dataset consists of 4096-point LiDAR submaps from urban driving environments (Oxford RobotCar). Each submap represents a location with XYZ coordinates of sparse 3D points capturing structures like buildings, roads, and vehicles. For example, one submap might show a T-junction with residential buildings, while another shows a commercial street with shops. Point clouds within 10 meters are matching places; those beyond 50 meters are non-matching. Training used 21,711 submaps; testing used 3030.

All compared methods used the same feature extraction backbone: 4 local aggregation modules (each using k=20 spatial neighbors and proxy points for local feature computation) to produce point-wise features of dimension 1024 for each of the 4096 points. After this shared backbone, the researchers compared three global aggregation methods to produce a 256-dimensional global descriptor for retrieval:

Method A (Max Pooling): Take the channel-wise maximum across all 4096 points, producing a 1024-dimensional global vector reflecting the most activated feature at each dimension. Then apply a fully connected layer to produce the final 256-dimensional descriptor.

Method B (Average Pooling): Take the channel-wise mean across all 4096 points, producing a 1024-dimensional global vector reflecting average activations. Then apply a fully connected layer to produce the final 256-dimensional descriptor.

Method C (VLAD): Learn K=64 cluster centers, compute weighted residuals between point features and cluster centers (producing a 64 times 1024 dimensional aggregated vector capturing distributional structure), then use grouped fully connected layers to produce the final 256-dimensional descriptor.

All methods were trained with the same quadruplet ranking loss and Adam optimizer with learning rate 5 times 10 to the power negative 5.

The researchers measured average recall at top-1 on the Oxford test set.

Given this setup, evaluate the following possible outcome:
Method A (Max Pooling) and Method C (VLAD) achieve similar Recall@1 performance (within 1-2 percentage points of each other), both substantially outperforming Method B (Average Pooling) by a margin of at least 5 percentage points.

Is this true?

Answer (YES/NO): NO